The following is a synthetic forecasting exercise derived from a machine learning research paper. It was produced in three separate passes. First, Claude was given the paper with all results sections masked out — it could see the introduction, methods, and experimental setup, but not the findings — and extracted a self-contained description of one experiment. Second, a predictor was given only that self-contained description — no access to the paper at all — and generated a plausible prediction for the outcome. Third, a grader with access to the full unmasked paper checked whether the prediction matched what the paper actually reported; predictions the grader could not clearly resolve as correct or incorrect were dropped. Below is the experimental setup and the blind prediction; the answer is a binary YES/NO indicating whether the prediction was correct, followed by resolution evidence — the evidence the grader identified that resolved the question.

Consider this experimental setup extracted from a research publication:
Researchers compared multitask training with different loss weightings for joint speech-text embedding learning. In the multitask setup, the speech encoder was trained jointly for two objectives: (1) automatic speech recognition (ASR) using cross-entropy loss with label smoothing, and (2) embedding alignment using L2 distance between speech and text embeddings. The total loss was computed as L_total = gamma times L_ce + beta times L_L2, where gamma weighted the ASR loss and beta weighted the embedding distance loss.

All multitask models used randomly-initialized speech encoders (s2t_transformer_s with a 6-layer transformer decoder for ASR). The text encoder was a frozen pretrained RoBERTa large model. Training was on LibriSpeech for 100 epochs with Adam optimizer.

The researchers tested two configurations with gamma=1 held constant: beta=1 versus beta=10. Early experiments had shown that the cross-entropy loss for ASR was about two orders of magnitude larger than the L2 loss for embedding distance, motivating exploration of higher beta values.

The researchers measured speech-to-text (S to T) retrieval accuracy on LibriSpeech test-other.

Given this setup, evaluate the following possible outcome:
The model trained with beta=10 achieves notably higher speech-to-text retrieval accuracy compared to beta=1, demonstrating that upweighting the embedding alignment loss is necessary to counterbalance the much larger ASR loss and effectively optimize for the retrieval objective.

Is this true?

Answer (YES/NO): YES